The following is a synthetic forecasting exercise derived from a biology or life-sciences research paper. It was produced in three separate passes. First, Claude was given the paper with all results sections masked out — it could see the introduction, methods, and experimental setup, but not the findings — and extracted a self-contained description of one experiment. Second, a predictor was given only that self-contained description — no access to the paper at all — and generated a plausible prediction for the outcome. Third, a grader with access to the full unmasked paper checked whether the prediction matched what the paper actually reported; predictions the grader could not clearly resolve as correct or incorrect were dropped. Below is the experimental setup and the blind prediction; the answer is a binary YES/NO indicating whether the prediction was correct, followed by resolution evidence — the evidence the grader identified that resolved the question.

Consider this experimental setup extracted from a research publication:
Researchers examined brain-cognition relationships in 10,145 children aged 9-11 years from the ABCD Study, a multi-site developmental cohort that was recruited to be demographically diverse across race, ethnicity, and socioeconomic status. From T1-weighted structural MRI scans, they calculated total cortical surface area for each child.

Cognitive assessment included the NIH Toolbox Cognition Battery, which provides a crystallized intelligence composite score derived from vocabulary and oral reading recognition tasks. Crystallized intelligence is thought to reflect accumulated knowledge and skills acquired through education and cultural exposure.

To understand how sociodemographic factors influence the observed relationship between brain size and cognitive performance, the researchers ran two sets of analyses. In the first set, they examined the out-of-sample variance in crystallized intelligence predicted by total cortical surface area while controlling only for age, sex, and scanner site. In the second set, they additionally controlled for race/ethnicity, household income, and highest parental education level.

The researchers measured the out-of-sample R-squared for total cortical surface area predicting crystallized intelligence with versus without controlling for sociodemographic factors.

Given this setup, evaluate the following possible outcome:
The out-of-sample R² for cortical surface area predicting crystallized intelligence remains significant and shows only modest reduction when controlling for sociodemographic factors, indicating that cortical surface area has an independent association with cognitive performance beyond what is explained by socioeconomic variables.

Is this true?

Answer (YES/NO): NO